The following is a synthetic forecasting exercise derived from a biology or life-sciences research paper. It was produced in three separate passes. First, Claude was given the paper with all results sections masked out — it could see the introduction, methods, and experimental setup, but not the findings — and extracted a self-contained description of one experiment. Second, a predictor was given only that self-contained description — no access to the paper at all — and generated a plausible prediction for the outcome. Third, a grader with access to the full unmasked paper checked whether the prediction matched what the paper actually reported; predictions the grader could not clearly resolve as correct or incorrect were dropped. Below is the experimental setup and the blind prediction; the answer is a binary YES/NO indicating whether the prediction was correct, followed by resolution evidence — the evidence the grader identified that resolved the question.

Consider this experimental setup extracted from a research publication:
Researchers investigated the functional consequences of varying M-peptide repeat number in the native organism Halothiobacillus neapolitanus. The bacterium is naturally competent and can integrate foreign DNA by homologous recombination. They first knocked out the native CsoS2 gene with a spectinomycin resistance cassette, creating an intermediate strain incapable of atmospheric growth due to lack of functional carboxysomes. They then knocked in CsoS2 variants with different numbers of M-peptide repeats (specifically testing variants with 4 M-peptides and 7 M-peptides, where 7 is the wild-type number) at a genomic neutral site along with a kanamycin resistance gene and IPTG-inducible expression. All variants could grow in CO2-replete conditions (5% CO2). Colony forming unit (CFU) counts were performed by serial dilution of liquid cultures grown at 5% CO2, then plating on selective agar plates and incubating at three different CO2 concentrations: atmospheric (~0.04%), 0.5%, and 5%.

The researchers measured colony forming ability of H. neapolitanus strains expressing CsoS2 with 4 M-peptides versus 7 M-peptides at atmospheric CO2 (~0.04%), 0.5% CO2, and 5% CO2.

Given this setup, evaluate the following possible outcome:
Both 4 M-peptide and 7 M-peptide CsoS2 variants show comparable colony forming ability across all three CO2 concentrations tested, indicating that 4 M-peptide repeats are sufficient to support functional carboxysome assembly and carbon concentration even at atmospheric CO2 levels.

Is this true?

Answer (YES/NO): NO